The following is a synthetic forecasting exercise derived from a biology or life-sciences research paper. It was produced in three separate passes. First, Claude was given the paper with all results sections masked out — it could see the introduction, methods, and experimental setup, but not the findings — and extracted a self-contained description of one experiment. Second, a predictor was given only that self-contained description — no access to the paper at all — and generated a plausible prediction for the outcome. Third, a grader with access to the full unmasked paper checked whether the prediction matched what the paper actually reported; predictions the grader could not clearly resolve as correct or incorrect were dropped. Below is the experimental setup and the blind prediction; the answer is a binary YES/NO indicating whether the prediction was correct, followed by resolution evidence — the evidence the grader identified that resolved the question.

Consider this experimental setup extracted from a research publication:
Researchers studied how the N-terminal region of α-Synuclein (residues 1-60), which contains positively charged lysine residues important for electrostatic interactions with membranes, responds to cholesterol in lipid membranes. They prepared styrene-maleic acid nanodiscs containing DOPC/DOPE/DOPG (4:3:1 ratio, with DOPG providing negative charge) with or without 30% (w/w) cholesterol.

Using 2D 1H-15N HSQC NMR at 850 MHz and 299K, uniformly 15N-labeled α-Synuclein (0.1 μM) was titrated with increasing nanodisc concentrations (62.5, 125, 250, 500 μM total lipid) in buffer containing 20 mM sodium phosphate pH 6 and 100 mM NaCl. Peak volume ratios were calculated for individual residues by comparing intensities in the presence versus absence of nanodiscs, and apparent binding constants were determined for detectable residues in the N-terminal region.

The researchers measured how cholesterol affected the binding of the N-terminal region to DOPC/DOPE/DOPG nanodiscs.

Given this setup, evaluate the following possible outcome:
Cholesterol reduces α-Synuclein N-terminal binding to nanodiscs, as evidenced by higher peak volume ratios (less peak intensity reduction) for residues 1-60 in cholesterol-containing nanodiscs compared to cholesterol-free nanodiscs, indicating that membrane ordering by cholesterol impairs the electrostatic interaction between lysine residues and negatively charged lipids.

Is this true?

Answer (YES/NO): YES